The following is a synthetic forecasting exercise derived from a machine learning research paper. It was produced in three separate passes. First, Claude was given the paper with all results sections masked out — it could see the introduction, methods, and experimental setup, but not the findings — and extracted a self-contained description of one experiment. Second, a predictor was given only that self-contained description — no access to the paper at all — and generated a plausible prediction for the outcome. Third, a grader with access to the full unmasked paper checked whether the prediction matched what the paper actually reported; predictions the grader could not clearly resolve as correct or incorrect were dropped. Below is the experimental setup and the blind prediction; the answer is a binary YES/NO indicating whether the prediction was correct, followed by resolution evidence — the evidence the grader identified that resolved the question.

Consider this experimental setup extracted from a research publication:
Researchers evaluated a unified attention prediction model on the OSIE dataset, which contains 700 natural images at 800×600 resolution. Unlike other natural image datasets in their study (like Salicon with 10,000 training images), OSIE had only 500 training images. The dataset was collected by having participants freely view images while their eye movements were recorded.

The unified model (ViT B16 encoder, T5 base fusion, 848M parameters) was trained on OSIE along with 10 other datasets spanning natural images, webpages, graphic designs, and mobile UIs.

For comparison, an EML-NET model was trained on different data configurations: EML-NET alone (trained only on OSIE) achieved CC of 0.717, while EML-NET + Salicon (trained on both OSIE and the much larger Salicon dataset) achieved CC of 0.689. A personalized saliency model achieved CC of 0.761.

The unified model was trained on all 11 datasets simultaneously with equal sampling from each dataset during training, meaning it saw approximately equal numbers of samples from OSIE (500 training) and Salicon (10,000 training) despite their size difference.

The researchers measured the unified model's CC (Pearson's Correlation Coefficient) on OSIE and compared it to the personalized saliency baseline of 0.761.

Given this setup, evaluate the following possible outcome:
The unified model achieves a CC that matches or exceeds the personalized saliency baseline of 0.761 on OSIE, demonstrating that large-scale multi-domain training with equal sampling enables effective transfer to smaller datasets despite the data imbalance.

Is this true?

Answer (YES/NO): NO